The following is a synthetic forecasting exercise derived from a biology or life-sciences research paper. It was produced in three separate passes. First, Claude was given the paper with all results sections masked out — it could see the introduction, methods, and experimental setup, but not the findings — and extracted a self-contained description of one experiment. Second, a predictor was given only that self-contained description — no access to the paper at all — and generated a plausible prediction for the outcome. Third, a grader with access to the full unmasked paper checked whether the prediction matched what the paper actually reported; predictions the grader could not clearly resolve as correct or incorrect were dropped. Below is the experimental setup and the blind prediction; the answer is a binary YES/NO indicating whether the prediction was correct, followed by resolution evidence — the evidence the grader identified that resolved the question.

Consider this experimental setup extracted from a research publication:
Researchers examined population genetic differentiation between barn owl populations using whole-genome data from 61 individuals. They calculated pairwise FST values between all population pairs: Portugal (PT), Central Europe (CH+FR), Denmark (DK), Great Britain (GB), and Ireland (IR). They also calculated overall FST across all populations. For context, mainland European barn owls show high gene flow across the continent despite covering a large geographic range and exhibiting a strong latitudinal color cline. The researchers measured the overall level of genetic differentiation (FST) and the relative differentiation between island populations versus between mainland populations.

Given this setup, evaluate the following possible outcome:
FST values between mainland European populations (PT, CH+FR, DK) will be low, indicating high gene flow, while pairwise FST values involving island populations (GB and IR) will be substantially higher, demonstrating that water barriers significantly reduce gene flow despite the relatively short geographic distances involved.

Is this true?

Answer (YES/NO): YES